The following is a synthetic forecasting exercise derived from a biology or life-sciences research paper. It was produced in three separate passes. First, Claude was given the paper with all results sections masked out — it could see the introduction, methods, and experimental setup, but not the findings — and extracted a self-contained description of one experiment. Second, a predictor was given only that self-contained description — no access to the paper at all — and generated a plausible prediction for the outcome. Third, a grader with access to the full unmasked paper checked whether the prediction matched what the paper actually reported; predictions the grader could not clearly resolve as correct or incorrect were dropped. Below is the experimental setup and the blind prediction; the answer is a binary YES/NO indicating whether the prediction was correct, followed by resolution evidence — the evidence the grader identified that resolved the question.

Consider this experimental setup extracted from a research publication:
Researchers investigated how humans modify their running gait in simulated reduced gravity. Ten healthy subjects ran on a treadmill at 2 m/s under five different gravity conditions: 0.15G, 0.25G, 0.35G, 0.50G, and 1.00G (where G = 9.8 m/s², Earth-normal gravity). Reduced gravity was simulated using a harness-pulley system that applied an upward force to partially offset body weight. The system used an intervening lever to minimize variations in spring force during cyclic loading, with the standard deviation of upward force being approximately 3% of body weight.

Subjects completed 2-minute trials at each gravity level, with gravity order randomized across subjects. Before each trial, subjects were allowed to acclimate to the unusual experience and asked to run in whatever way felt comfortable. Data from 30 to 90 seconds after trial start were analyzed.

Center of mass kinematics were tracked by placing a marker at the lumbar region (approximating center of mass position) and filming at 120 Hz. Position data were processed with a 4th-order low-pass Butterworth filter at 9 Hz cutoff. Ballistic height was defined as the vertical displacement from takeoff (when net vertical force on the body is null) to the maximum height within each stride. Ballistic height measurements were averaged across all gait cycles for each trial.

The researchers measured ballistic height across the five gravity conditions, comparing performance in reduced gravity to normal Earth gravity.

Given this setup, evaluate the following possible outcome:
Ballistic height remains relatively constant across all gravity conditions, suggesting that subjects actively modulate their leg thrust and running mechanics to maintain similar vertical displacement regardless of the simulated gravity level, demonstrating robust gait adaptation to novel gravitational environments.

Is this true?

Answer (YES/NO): NO